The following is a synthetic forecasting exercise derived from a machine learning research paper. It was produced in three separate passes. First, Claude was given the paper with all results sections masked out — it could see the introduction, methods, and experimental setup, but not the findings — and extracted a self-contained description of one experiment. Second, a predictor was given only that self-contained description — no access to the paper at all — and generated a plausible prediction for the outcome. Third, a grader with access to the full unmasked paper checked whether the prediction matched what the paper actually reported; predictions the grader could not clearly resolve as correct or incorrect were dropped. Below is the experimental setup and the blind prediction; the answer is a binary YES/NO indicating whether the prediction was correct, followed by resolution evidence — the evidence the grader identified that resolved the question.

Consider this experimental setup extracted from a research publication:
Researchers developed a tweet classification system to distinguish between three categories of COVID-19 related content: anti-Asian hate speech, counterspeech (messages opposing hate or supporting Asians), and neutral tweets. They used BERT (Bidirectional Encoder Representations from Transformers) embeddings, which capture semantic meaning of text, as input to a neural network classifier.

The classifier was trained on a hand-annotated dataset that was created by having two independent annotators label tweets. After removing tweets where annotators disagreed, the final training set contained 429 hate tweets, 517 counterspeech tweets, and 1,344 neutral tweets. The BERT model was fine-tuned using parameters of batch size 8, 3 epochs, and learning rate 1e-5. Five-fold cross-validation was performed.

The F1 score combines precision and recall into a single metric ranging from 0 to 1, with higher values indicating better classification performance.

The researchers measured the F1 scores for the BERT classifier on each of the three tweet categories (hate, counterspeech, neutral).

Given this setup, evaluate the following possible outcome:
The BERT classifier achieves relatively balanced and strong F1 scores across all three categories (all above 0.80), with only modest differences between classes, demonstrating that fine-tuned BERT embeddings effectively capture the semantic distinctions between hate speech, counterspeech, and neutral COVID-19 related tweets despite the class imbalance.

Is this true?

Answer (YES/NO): NO